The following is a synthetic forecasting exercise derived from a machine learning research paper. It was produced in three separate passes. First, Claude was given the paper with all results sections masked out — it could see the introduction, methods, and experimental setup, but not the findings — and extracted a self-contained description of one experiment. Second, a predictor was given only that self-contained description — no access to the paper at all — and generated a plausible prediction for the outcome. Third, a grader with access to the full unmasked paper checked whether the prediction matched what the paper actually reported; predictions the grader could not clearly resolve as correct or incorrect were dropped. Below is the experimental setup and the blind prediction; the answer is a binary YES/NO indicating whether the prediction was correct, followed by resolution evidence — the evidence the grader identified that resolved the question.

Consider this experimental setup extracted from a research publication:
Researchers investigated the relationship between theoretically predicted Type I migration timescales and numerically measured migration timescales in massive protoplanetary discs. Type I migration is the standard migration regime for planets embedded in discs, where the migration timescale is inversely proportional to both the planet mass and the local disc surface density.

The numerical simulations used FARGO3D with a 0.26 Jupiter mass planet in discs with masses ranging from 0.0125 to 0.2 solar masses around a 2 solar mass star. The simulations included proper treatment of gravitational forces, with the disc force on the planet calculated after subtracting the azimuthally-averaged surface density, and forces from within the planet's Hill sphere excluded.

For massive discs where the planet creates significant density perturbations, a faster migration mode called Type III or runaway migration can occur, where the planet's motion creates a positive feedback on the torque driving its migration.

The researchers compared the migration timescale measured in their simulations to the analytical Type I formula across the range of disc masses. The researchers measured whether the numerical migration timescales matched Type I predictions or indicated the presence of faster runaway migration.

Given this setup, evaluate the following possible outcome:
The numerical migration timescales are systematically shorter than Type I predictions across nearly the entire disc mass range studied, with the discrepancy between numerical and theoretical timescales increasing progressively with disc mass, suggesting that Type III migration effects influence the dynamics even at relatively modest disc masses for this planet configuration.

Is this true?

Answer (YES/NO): NO